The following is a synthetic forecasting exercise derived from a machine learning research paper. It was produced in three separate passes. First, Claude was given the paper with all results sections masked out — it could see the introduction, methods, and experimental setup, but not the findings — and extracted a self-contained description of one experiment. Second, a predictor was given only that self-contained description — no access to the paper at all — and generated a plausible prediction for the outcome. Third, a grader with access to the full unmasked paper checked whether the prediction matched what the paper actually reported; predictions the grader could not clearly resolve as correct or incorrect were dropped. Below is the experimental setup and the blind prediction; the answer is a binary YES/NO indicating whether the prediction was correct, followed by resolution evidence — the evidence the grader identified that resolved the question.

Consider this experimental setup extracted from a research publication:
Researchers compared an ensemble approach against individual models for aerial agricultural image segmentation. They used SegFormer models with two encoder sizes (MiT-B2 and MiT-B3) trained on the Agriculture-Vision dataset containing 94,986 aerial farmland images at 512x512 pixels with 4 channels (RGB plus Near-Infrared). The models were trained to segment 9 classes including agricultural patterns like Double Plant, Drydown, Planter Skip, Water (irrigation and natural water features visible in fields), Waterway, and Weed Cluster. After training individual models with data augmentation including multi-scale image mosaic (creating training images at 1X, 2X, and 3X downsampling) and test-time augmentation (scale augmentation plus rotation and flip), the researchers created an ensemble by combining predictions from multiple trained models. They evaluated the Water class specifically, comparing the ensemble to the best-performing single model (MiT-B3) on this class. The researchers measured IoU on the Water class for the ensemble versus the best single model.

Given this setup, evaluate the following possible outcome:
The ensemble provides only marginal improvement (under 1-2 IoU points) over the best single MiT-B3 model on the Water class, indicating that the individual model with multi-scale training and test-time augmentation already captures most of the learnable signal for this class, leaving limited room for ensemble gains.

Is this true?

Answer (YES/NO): NO